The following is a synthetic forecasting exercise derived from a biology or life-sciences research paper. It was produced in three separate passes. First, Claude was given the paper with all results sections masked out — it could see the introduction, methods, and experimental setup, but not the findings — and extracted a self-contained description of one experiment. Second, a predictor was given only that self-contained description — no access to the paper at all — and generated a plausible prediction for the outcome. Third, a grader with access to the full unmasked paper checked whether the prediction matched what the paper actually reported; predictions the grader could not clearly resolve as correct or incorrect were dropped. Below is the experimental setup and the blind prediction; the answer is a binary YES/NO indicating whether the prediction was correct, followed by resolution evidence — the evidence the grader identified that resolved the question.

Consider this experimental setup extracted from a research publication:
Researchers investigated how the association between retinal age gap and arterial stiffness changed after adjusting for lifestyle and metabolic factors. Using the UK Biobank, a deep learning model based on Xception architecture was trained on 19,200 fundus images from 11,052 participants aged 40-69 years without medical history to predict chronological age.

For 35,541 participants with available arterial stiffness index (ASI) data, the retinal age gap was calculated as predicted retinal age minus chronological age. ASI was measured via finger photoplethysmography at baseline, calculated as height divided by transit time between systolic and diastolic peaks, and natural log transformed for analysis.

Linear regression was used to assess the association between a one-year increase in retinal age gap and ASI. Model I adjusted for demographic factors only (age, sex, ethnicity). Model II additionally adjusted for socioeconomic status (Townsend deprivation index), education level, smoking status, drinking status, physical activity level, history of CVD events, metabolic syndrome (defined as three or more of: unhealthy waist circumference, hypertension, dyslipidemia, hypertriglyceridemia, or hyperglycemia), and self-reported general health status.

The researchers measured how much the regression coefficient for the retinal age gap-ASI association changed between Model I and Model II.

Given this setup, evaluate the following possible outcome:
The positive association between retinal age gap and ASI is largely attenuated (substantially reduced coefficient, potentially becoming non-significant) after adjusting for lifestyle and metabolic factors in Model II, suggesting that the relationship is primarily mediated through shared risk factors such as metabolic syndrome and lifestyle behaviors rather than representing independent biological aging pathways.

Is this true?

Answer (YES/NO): NO